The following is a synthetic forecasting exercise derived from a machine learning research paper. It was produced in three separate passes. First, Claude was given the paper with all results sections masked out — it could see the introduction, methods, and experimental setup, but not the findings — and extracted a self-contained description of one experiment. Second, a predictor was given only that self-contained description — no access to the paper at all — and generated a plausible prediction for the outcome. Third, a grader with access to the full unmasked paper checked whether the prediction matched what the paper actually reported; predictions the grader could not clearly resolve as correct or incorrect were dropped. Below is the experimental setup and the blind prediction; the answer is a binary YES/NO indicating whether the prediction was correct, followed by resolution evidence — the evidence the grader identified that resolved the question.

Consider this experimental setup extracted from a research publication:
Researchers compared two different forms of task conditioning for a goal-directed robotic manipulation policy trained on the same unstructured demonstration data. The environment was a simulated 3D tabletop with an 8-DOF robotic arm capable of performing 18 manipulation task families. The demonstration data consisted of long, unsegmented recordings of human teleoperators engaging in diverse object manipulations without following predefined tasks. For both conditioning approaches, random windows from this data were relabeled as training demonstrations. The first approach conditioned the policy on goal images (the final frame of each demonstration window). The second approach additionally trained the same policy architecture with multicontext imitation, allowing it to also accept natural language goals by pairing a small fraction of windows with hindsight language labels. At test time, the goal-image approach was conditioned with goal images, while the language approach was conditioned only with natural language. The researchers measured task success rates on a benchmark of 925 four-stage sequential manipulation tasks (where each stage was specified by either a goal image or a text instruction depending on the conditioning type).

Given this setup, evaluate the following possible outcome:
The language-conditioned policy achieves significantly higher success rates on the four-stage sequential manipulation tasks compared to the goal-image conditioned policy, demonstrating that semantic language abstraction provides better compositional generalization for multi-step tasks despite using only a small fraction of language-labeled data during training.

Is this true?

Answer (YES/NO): NO